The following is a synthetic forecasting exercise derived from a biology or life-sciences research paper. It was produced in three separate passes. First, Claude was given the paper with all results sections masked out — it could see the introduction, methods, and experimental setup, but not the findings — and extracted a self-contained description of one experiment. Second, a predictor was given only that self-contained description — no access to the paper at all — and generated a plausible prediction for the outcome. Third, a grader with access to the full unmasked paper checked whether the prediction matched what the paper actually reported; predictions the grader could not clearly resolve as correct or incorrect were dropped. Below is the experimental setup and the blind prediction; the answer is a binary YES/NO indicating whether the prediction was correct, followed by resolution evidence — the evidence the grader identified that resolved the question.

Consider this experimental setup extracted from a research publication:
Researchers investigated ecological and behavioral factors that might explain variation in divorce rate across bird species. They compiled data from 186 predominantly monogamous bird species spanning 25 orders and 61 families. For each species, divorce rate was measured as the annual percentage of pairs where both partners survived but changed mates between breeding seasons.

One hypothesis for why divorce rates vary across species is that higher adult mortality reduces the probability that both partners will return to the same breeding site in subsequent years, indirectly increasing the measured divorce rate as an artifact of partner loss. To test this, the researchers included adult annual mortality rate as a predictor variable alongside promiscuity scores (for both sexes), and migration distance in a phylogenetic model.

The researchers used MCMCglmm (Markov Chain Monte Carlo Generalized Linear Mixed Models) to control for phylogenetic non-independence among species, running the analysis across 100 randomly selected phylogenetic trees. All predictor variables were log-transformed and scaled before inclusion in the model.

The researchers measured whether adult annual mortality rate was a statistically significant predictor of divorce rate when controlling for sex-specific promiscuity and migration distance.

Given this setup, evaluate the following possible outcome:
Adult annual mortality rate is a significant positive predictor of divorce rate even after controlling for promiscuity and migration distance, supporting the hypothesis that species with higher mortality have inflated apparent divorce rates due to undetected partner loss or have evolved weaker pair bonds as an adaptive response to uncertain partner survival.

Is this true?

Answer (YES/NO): NO